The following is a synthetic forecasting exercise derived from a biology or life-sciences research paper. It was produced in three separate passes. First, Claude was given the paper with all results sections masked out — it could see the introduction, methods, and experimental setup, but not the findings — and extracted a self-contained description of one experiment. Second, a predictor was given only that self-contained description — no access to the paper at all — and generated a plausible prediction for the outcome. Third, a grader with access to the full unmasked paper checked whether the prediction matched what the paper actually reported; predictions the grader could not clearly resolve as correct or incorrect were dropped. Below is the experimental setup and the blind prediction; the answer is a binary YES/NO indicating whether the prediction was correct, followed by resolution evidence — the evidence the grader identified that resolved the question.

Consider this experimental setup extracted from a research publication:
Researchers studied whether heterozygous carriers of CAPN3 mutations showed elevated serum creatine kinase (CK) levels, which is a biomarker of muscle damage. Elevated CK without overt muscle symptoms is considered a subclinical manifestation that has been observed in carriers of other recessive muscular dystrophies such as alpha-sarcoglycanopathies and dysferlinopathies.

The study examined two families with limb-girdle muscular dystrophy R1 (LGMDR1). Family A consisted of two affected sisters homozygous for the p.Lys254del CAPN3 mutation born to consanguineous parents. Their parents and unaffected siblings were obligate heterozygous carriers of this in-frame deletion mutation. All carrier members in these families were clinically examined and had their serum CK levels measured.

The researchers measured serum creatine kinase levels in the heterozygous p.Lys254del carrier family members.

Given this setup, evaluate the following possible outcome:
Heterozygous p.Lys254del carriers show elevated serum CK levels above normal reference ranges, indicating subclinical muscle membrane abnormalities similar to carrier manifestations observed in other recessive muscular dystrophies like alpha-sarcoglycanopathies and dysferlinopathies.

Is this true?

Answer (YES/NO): NO